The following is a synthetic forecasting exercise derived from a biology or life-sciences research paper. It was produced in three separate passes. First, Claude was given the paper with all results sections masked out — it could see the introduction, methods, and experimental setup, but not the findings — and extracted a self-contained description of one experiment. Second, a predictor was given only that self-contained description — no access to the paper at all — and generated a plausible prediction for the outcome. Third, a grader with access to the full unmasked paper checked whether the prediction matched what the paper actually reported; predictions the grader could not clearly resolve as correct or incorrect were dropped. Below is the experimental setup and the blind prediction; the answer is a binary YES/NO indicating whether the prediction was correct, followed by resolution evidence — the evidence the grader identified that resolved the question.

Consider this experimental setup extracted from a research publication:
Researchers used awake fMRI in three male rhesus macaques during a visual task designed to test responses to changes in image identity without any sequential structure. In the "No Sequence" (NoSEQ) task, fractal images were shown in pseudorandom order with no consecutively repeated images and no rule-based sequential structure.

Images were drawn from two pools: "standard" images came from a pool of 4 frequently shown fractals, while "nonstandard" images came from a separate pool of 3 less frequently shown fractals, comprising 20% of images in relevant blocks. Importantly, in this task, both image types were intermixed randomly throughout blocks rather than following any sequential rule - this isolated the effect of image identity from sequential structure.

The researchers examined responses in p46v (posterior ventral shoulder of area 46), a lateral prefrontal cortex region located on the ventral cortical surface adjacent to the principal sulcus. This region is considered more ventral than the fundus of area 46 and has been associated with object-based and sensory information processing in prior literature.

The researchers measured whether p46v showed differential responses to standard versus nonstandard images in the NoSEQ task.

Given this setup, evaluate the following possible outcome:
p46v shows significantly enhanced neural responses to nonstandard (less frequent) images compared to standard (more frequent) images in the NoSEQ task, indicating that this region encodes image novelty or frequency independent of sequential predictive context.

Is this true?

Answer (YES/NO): NO